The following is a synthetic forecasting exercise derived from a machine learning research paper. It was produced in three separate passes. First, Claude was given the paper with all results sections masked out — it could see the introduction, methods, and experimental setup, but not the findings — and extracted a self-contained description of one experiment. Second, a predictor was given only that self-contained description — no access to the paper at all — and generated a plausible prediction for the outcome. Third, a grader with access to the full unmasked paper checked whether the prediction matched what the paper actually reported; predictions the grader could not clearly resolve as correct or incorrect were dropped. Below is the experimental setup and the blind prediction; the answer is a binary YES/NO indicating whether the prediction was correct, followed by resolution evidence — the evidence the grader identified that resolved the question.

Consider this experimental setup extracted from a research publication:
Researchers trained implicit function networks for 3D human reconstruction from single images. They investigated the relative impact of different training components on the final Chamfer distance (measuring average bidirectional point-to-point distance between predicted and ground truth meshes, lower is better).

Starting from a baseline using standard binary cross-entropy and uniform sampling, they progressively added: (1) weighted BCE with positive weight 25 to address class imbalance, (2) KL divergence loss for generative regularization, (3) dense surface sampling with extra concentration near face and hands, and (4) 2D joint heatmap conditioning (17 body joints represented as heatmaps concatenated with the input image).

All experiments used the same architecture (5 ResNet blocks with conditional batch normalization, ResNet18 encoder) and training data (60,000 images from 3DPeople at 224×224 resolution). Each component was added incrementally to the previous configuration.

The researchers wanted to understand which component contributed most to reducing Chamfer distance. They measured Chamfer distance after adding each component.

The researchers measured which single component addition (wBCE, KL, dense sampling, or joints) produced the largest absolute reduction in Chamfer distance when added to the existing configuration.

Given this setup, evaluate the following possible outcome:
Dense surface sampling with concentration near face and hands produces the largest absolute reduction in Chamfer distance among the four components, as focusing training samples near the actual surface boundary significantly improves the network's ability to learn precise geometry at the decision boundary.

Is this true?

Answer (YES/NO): NO